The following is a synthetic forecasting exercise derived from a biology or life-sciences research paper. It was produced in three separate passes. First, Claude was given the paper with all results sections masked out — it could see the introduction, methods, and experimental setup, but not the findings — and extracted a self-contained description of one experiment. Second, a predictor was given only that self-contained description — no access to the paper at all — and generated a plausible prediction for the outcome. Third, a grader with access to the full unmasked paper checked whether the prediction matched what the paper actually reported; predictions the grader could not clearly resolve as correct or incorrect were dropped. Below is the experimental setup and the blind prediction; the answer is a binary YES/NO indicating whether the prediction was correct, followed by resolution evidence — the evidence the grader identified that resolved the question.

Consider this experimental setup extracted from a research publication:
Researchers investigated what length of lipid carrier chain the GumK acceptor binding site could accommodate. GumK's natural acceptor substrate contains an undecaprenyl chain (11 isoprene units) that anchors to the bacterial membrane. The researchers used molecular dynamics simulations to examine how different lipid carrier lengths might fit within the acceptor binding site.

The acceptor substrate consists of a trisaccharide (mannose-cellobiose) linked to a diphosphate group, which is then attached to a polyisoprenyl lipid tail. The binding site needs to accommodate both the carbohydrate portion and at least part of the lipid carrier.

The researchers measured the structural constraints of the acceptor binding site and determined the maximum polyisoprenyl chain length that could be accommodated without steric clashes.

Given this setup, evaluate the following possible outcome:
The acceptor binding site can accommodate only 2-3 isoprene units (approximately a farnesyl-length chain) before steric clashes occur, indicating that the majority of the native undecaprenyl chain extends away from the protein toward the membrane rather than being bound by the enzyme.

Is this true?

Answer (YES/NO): YES